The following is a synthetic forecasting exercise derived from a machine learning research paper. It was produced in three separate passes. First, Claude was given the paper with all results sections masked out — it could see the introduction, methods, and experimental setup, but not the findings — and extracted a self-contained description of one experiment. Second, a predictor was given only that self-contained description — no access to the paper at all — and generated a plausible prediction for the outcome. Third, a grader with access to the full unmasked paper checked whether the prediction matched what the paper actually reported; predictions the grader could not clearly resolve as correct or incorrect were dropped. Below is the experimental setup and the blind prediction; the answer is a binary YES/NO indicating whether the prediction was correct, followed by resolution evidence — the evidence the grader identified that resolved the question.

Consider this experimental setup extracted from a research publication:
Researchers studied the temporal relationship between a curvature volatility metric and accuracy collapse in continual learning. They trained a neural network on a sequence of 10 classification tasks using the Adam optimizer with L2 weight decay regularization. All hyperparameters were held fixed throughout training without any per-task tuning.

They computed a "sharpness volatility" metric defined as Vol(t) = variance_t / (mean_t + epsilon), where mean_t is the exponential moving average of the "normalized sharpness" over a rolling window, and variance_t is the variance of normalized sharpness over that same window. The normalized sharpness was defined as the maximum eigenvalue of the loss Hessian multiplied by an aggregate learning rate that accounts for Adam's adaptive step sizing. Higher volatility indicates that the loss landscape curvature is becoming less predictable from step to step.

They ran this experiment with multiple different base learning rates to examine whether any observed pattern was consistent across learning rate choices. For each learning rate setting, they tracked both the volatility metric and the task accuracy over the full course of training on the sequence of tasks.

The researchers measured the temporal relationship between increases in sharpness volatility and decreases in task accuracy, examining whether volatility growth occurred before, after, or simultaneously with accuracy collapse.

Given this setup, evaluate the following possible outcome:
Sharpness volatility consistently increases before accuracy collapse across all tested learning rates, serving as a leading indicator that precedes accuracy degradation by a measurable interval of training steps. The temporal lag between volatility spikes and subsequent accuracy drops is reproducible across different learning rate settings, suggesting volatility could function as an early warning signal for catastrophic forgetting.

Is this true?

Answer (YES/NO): YES